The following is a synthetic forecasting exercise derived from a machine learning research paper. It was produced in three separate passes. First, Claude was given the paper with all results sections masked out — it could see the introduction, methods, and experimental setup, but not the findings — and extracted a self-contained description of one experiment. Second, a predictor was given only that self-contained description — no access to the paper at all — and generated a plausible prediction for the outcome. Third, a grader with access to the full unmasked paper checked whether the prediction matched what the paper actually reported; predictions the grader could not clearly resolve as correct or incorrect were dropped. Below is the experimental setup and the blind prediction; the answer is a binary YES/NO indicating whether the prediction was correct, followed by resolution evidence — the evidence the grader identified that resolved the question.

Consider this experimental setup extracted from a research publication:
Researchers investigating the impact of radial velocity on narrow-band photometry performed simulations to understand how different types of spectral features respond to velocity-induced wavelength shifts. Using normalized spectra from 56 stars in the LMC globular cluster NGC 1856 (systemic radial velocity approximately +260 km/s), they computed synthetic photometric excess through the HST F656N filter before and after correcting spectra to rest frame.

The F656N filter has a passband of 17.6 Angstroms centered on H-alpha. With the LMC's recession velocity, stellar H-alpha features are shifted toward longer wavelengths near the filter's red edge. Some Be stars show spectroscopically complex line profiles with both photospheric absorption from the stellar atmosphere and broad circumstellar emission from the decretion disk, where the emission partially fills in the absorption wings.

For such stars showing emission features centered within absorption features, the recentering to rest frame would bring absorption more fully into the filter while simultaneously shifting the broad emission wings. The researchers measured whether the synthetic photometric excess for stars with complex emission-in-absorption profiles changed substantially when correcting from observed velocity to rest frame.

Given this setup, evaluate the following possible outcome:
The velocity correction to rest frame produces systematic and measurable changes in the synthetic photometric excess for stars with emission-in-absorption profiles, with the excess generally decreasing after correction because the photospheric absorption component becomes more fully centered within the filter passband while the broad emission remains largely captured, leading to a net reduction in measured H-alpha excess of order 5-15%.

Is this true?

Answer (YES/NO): NO